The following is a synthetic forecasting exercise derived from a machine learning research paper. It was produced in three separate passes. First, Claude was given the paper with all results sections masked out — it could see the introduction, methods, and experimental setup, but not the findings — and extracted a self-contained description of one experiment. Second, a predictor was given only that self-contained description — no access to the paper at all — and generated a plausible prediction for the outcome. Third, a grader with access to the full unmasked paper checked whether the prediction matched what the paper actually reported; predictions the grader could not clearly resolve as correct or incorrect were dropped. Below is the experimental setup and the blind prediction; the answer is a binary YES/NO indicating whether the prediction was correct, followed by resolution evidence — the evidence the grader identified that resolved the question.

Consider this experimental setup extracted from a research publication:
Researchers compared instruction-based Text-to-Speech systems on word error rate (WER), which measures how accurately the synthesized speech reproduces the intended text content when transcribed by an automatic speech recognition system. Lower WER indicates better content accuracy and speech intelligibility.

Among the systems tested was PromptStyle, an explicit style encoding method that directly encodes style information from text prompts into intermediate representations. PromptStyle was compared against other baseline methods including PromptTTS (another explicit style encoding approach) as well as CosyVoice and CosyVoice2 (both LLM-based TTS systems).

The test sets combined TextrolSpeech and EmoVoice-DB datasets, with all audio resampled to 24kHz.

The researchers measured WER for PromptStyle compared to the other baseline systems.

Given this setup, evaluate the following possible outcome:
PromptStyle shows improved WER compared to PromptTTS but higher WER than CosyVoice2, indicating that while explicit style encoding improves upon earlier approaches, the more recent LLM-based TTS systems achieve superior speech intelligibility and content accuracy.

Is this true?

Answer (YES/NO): NO